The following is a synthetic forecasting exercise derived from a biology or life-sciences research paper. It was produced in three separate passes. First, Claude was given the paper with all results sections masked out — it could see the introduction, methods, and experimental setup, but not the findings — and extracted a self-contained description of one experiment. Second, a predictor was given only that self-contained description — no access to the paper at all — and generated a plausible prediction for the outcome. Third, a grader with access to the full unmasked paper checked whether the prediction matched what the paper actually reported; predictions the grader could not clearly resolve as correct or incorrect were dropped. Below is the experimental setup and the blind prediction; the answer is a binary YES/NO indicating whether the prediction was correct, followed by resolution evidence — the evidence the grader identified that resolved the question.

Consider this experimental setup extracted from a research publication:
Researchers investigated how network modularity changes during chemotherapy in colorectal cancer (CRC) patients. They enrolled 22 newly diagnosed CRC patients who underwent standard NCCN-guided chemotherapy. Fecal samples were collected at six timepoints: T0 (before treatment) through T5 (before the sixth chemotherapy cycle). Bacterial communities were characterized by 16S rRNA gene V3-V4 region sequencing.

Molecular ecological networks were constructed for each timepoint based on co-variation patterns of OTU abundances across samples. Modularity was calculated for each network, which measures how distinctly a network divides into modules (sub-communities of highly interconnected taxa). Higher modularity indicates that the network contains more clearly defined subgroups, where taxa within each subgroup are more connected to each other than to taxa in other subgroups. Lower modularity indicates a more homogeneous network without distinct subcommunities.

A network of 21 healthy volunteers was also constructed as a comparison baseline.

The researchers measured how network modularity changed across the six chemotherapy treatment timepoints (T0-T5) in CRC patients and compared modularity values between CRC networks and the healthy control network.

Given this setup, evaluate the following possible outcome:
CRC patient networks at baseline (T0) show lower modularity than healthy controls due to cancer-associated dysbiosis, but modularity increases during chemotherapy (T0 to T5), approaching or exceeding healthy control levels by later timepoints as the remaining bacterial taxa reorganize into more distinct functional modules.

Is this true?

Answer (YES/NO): NO